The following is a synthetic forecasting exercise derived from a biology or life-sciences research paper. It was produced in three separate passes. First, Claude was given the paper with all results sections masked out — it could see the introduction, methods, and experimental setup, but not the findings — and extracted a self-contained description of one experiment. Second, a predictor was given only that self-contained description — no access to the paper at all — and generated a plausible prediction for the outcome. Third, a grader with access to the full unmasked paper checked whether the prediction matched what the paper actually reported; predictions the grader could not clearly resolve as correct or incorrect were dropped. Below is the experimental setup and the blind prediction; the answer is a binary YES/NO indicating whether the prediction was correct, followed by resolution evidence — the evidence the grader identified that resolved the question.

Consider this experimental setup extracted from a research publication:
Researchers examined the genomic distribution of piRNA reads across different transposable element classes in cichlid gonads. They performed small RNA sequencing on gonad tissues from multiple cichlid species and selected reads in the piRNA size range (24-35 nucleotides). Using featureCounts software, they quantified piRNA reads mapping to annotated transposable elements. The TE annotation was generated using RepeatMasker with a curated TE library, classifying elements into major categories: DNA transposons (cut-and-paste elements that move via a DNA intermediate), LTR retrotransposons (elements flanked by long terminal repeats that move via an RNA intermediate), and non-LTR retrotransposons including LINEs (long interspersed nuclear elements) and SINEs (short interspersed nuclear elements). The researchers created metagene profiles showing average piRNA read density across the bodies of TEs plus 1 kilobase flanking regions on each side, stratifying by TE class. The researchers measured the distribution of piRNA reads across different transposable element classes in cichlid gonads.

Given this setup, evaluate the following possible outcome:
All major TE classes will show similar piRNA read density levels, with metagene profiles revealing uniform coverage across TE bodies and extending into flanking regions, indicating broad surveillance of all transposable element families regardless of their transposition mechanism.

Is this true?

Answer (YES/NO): NO